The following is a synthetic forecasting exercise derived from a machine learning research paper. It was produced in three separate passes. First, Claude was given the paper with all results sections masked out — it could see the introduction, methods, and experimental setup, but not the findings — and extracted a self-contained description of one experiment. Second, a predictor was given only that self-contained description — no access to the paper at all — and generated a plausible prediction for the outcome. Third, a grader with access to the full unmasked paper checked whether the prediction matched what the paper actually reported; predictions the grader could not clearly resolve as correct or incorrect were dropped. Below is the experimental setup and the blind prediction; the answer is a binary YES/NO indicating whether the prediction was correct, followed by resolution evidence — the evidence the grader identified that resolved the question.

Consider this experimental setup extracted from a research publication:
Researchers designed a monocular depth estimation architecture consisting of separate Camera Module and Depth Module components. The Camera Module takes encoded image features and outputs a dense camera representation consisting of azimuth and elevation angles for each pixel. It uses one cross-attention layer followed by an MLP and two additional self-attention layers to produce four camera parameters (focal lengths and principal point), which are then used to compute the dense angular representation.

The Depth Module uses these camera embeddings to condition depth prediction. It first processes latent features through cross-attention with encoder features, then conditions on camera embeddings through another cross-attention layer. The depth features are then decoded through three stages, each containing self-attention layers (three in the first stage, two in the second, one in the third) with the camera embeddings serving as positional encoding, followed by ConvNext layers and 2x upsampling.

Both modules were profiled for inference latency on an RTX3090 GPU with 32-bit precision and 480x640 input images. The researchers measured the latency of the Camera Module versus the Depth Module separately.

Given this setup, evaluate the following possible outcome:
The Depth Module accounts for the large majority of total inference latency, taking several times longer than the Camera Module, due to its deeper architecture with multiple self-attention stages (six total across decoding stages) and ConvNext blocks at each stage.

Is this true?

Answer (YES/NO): YES